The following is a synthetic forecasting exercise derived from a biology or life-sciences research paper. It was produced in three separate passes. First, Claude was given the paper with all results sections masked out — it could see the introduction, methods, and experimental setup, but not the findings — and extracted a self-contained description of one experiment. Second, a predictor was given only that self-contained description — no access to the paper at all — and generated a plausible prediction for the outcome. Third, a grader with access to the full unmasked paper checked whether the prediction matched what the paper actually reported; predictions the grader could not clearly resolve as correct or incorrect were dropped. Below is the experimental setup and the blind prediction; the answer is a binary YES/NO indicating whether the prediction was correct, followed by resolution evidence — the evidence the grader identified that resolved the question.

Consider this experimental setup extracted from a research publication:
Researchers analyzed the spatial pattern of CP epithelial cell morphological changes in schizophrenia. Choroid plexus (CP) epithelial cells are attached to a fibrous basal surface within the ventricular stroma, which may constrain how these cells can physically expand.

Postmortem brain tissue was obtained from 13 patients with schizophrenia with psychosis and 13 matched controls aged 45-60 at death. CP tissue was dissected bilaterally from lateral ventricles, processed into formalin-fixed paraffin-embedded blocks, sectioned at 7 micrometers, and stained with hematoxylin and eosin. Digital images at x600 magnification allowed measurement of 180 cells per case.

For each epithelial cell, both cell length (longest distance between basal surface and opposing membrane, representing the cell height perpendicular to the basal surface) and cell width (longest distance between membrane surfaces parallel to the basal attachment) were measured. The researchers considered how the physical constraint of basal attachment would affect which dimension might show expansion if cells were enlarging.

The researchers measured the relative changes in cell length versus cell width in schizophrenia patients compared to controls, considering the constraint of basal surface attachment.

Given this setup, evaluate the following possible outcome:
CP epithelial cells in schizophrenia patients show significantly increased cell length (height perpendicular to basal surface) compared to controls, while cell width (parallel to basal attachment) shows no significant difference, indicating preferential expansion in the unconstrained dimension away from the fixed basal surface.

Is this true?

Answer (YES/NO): NO